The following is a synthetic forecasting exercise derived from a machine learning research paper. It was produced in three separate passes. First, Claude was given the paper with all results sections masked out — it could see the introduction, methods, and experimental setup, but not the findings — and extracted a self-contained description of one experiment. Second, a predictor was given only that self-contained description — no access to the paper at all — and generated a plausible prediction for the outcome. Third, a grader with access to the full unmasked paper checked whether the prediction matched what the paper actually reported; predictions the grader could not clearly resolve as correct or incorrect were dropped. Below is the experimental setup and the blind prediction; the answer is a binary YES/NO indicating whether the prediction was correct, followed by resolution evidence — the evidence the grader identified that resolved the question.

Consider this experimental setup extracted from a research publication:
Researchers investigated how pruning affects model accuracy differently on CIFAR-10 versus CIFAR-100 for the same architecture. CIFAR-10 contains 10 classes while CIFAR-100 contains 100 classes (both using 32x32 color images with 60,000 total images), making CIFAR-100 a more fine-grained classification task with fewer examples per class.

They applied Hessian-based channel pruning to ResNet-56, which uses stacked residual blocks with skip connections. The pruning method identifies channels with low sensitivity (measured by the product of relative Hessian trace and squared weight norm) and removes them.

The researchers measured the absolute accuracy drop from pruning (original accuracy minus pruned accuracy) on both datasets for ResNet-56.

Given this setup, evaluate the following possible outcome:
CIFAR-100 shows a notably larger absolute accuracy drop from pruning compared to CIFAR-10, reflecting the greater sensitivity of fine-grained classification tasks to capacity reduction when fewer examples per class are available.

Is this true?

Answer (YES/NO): YES